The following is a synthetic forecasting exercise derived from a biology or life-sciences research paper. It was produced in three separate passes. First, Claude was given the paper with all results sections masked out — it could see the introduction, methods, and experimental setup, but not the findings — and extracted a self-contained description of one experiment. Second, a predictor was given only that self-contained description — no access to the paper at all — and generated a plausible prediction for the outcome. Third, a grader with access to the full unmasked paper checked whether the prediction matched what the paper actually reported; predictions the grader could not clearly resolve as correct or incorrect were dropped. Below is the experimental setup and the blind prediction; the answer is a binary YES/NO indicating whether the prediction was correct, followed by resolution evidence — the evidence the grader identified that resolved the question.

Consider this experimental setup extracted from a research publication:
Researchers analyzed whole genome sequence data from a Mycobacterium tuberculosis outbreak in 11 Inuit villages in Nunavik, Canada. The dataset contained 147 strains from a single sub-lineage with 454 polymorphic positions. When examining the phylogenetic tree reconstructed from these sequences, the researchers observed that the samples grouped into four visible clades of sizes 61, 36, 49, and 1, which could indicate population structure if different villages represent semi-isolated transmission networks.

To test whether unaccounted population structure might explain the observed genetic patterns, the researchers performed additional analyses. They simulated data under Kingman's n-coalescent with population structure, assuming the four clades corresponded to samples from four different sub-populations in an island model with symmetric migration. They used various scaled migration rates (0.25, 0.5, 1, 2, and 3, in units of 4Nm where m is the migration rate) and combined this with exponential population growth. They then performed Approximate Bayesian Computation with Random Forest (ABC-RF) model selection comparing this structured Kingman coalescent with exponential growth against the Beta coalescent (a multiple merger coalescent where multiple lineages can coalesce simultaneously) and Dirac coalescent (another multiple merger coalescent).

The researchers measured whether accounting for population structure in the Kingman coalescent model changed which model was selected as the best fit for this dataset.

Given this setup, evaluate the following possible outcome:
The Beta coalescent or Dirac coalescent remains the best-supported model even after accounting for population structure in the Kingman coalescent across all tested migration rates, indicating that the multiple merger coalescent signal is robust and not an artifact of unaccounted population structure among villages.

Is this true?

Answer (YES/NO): YES